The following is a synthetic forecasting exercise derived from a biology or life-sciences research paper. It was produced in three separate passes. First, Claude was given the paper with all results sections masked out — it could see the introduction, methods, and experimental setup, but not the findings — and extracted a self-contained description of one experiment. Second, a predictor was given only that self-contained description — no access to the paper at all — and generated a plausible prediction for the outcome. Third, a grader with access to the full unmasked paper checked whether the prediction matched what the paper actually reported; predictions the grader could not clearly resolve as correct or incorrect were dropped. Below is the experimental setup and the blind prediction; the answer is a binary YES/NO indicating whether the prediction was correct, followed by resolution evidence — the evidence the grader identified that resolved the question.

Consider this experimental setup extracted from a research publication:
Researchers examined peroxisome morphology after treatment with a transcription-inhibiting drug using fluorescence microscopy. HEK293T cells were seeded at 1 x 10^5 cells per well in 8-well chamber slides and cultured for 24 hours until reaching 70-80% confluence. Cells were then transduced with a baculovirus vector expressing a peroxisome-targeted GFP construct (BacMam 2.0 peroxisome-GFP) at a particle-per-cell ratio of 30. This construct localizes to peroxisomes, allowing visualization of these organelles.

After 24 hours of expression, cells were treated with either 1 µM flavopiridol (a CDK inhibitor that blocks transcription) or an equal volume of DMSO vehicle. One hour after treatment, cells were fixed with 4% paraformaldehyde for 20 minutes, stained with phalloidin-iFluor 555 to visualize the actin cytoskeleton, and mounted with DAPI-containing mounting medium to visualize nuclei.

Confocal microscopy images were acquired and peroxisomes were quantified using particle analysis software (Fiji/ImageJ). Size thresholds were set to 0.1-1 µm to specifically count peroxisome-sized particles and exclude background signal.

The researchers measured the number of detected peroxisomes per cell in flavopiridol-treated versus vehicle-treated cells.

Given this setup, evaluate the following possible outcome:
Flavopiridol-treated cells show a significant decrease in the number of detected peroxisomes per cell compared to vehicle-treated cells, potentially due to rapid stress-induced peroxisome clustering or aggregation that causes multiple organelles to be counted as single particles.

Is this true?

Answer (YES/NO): NO